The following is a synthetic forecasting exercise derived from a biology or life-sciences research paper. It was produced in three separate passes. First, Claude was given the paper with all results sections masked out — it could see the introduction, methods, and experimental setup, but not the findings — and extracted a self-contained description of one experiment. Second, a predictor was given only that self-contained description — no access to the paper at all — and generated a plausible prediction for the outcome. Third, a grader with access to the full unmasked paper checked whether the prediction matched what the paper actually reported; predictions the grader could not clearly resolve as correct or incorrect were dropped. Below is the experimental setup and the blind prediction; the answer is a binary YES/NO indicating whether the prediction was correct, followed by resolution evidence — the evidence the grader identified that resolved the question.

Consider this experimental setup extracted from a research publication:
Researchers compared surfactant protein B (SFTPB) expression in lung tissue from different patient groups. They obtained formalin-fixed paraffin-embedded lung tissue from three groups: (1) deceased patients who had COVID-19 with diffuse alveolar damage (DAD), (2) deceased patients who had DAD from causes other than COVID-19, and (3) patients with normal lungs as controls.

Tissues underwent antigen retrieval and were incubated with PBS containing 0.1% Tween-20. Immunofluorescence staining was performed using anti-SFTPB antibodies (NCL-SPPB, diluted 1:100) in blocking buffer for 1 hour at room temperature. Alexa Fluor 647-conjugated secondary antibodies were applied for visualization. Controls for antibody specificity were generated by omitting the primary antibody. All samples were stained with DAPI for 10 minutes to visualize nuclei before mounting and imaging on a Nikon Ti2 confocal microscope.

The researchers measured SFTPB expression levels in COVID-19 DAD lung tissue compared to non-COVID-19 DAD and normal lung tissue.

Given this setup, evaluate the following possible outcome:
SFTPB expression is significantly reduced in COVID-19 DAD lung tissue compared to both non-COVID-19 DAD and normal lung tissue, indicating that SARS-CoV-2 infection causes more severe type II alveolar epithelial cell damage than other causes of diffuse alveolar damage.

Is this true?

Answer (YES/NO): YES